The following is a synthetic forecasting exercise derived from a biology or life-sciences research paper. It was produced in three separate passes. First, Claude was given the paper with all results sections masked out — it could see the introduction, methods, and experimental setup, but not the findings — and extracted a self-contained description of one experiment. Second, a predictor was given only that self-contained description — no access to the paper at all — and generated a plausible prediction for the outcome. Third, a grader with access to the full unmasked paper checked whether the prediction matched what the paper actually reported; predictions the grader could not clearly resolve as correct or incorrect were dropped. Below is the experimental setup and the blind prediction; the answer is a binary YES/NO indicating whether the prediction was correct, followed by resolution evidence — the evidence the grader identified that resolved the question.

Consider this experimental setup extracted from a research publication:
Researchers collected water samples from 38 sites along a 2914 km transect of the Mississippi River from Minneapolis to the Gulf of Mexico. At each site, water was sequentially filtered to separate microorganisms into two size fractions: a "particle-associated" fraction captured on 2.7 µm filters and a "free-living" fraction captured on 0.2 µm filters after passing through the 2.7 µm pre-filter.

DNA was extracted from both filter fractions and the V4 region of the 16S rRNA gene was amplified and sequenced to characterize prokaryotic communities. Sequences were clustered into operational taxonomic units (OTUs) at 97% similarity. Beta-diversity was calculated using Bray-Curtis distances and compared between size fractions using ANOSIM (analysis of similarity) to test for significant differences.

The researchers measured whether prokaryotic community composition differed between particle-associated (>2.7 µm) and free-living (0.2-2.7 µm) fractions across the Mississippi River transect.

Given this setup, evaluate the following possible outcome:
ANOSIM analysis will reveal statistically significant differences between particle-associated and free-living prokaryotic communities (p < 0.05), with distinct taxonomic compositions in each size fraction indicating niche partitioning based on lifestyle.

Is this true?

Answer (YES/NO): YES